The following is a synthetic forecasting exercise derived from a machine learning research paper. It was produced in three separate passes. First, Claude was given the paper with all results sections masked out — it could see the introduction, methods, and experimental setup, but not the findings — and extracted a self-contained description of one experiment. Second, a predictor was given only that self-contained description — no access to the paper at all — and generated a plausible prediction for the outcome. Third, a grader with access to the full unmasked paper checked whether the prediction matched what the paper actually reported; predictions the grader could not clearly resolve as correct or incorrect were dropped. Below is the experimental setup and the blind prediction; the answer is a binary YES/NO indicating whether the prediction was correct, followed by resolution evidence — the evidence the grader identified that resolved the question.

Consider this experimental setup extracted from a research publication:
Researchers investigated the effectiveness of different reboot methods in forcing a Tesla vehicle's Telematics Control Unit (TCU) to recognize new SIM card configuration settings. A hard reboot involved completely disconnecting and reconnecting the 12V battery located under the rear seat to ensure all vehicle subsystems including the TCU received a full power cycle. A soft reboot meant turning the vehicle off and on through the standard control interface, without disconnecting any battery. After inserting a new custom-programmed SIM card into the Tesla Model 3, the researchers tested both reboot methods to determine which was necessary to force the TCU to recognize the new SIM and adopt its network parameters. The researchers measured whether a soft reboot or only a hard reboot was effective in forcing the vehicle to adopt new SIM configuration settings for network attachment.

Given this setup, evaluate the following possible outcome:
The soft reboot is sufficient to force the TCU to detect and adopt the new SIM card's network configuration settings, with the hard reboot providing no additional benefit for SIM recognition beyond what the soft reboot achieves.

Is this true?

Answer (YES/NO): NO